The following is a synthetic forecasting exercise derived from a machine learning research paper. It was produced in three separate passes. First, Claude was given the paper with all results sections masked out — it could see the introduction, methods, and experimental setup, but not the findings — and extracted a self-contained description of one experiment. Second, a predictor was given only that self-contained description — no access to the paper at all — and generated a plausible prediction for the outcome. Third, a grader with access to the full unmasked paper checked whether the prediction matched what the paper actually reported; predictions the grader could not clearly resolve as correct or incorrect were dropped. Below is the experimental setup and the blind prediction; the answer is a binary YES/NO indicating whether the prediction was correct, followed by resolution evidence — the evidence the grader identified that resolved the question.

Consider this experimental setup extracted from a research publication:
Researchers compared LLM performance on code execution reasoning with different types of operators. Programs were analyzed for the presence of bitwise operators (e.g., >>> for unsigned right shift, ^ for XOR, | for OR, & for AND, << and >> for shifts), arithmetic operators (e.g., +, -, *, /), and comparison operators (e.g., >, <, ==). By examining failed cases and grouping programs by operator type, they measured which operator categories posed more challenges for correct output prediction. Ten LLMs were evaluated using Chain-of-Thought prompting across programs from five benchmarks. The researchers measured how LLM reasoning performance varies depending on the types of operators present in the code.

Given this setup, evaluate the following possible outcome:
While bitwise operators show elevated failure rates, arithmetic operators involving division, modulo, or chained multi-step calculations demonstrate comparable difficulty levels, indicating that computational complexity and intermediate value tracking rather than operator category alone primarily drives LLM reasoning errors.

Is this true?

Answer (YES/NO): NO